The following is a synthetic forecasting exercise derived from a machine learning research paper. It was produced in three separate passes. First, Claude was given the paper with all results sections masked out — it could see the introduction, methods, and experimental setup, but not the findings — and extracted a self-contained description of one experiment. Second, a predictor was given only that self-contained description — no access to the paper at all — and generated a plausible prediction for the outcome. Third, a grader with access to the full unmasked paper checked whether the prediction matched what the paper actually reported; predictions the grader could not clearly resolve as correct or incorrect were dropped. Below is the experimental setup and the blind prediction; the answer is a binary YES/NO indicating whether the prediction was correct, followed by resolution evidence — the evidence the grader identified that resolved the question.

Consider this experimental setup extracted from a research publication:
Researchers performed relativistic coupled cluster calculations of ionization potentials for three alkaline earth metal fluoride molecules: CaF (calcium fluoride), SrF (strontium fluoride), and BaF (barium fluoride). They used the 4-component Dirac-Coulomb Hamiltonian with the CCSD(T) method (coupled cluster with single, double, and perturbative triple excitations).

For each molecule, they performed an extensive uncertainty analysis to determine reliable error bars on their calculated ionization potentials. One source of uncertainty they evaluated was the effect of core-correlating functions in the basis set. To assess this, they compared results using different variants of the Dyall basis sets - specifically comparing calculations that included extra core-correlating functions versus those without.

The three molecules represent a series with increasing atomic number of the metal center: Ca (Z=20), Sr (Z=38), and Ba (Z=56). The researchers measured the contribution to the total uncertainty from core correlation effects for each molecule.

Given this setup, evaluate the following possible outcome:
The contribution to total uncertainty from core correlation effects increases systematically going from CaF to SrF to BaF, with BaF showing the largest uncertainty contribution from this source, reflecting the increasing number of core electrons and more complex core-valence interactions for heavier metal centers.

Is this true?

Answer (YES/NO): NO